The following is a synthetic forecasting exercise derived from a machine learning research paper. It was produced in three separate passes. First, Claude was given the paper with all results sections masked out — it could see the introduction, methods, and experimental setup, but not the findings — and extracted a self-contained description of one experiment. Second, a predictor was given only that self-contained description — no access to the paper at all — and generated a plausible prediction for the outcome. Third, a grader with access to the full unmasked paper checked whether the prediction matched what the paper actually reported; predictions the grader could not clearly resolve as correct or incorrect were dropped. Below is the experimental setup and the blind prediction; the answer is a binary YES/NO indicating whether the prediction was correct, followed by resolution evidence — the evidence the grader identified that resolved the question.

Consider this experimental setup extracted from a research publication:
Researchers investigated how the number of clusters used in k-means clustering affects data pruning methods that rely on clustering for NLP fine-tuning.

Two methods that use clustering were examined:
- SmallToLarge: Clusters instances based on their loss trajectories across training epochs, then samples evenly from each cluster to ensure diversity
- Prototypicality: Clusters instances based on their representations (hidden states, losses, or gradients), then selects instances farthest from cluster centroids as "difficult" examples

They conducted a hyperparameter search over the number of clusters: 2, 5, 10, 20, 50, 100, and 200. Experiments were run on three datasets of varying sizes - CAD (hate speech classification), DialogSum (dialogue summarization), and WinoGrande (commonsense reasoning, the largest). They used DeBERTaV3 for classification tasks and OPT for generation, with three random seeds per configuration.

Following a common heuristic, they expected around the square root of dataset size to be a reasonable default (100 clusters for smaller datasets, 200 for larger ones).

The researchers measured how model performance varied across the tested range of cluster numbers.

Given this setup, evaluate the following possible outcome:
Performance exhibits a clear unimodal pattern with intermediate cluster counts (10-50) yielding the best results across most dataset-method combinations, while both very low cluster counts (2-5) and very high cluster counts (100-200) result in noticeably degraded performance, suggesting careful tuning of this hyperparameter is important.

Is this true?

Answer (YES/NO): NO